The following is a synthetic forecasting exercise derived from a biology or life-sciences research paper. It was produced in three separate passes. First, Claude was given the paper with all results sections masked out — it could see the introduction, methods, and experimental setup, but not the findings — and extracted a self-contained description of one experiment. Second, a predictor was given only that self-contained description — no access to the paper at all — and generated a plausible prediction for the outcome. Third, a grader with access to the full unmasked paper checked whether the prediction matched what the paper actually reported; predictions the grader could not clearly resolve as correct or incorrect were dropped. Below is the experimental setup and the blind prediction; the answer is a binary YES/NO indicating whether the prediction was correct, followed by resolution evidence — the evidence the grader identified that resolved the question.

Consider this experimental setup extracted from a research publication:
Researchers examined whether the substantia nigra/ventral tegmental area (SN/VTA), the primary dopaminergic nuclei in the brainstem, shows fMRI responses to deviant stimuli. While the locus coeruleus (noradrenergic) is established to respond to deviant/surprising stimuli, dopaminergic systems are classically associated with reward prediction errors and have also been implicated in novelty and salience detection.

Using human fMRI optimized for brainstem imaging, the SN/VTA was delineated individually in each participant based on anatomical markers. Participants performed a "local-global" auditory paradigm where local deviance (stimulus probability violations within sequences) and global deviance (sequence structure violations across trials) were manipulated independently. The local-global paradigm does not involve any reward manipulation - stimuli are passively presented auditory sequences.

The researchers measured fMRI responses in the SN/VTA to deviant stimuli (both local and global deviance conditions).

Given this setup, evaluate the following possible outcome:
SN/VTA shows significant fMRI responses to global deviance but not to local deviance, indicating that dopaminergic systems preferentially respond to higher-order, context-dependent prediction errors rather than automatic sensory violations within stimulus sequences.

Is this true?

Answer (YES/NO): YES